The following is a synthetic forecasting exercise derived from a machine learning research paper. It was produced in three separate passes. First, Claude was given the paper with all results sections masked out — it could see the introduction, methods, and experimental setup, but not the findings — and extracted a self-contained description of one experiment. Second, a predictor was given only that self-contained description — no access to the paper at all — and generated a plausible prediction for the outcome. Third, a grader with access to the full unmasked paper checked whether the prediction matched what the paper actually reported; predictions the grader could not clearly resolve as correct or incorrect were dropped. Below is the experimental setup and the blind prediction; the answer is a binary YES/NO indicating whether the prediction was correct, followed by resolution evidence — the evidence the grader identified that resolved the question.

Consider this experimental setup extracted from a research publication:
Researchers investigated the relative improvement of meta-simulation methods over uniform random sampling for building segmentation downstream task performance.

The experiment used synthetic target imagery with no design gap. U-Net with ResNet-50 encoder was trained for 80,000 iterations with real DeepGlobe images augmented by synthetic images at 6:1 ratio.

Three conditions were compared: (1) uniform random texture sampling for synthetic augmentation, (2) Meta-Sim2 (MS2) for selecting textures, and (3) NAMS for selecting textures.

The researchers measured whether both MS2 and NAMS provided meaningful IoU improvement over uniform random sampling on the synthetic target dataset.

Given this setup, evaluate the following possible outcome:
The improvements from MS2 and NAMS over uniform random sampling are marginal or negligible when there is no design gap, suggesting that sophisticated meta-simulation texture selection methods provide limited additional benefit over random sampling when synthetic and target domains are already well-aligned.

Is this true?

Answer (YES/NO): NO